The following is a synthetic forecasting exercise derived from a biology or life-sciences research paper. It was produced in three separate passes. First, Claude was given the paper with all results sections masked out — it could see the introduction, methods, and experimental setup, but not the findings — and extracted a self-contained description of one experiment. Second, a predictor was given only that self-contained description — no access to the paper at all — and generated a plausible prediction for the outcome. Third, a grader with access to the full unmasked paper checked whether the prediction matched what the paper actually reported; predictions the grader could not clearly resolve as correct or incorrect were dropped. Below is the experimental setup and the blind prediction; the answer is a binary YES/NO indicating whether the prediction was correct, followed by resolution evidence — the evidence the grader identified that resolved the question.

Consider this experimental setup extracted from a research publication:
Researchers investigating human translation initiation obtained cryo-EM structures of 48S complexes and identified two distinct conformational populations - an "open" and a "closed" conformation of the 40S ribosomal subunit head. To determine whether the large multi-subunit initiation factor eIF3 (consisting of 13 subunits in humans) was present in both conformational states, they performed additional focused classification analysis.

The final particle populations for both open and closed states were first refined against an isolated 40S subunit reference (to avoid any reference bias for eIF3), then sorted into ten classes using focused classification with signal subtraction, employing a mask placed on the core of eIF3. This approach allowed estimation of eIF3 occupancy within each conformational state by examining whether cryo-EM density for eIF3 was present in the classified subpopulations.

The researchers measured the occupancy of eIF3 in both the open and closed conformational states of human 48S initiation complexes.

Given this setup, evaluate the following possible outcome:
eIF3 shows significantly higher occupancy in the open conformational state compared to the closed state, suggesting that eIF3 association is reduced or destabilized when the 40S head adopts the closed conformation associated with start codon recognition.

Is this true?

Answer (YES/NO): NO